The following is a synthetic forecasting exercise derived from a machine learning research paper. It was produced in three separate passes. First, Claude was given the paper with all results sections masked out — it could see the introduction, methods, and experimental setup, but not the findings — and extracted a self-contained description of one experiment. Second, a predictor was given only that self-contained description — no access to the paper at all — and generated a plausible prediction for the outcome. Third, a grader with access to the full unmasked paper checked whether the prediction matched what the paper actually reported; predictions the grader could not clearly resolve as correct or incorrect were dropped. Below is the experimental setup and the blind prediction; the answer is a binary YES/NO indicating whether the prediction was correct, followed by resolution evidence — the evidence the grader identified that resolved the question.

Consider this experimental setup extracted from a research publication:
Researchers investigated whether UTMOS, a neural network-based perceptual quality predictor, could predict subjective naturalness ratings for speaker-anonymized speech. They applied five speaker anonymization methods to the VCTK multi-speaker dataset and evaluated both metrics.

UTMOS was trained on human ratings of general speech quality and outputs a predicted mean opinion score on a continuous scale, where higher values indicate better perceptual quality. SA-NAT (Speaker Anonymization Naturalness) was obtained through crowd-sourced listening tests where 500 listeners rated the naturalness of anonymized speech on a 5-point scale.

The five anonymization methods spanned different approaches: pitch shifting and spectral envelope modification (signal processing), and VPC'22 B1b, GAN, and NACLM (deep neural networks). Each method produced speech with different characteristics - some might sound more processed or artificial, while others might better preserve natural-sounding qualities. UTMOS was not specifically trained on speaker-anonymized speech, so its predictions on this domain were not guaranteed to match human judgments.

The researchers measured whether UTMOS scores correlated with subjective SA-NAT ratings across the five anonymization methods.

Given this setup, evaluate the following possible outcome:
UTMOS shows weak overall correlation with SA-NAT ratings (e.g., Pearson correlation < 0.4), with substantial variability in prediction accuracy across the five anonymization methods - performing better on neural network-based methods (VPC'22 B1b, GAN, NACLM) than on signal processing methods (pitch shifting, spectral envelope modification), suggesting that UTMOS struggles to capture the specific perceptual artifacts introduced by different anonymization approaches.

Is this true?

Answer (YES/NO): NO